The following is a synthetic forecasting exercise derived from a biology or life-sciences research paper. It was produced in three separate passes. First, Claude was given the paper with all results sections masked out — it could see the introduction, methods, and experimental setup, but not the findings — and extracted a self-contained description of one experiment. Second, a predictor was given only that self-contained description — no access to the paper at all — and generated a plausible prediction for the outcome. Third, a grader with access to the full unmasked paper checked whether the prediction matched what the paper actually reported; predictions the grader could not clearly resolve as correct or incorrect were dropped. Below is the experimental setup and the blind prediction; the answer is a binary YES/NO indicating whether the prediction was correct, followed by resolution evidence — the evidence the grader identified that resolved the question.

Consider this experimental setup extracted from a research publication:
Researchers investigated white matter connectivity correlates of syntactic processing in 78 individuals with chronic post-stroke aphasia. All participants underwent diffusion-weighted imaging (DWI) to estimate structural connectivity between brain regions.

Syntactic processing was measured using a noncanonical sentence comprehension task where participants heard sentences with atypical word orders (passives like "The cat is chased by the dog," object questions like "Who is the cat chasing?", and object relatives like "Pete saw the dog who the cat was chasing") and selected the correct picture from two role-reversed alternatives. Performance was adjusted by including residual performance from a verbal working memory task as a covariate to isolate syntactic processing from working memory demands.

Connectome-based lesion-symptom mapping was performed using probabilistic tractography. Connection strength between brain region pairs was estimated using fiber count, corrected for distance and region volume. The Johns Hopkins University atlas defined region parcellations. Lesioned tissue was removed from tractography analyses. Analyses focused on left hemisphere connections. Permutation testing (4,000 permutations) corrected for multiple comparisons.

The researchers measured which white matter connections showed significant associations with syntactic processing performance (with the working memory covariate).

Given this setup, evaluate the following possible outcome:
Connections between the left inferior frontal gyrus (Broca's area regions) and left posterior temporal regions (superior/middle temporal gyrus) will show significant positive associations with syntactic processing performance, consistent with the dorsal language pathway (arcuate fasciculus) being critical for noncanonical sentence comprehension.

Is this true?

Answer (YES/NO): NO